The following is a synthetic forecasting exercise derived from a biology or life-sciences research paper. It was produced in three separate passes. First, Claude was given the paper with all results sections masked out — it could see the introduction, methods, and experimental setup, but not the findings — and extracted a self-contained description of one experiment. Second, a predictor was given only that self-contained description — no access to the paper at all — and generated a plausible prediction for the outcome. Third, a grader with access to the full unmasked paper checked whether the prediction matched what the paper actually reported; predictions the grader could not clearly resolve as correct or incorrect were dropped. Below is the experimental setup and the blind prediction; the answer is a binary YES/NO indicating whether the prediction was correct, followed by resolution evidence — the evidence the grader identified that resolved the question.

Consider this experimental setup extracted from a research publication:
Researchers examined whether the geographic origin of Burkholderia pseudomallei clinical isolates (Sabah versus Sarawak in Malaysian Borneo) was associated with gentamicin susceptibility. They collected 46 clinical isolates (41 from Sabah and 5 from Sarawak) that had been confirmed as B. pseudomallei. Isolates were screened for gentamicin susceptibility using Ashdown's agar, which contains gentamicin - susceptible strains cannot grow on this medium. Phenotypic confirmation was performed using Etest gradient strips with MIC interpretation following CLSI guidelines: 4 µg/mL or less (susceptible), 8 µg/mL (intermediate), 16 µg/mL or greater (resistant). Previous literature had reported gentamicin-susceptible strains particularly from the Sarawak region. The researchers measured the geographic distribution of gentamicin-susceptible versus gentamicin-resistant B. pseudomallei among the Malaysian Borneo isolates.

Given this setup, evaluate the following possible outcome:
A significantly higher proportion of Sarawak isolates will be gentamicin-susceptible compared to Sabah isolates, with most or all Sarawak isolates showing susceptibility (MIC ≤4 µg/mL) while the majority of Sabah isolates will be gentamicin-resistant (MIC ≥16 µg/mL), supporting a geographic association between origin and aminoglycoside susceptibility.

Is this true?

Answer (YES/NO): YES